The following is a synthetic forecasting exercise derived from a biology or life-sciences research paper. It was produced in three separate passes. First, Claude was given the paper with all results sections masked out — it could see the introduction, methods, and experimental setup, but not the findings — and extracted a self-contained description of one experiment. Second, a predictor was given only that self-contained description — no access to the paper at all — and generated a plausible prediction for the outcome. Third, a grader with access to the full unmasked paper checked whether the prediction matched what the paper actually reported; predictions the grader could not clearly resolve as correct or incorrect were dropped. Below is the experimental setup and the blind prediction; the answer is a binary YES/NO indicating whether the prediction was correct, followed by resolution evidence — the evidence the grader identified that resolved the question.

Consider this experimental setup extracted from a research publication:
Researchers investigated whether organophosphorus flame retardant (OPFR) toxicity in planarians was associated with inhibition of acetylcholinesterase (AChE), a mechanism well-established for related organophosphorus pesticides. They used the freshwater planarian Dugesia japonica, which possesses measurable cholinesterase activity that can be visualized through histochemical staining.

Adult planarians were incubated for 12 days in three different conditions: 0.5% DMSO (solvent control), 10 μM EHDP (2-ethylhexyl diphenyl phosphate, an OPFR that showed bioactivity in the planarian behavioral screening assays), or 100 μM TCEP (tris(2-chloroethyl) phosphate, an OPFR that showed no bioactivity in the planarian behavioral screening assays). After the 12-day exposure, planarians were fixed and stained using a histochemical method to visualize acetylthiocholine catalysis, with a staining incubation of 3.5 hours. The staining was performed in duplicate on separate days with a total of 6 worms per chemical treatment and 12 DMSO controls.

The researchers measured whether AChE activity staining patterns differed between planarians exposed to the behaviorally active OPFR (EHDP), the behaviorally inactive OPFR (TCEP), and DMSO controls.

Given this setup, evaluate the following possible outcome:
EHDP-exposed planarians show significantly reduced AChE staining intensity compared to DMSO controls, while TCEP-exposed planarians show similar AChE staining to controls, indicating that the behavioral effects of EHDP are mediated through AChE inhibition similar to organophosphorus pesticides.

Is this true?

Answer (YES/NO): YES